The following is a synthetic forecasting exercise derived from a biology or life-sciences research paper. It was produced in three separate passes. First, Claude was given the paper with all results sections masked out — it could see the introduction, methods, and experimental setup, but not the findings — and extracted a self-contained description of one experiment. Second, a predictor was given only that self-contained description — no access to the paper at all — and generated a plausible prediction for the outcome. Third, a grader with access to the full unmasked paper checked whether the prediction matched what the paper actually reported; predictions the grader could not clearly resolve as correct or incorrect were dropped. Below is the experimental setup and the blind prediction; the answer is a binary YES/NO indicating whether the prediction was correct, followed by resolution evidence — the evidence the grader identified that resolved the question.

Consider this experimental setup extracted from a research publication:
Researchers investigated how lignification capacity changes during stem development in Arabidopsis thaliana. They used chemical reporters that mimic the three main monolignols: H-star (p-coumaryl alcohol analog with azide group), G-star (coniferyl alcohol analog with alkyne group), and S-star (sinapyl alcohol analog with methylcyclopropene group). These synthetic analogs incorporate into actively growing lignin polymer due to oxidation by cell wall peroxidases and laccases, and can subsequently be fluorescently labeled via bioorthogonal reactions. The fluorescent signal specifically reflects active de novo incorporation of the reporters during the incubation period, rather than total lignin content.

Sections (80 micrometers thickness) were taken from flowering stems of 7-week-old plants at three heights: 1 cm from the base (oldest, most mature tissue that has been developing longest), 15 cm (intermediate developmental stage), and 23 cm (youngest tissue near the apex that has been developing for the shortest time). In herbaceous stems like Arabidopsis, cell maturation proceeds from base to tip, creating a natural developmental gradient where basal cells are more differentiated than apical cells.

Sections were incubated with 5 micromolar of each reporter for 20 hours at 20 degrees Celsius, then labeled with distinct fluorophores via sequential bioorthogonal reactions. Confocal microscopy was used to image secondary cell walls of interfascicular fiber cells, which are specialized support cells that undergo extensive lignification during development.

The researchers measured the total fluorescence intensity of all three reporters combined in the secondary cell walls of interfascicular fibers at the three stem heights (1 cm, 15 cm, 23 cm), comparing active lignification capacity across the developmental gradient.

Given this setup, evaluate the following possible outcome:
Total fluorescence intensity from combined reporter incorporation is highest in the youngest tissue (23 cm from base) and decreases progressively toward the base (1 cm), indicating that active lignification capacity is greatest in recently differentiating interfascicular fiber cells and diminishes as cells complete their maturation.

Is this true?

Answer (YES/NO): NO